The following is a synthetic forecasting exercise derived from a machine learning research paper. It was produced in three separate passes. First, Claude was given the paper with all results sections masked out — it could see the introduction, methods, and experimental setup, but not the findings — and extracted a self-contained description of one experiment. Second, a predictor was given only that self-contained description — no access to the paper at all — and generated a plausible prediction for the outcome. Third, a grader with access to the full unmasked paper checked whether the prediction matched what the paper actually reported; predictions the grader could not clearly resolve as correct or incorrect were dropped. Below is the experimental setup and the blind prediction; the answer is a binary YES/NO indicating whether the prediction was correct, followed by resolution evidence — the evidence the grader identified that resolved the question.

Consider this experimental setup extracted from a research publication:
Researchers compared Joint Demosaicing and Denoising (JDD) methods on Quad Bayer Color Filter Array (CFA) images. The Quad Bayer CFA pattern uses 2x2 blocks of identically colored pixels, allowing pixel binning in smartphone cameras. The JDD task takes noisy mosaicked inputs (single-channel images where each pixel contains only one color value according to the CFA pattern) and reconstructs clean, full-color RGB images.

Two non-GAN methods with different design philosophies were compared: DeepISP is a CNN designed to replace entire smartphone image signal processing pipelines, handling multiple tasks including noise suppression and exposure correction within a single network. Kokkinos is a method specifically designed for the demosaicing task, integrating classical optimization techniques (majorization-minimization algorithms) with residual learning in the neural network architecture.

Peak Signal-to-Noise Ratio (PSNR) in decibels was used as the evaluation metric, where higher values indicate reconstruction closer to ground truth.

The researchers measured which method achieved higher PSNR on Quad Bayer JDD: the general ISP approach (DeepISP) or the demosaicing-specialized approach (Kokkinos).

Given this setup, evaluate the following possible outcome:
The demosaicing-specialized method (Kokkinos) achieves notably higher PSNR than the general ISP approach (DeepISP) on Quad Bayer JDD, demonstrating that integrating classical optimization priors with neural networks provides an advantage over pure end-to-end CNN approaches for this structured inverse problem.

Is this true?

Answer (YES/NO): NO